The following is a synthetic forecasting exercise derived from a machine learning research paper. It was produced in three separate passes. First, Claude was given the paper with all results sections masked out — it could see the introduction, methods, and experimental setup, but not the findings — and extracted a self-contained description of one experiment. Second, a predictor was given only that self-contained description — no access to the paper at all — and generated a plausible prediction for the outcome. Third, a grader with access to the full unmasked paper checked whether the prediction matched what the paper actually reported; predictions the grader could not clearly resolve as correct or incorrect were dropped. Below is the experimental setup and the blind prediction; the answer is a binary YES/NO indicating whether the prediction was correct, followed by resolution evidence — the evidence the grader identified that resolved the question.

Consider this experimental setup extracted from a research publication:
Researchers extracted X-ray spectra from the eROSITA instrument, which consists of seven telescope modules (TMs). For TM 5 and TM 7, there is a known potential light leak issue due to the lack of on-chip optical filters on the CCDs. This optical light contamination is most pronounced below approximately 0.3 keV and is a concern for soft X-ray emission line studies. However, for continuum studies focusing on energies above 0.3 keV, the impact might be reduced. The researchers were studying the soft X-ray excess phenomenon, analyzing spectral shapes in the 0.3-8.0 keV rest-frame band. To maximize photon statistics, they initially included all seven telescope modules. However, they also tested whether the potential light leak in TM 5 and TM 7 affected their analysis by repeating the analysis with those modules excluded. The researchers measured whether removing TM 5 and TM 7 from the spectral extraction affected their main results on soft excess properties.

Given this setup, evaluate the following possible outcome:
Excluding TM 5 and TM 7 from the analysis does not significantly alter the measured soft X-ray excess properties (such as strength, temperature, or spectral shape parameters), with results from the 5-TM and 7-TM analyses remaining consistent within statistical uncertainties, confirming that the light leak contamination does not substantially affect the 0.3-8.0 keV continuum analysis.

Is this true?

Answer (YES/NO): YES